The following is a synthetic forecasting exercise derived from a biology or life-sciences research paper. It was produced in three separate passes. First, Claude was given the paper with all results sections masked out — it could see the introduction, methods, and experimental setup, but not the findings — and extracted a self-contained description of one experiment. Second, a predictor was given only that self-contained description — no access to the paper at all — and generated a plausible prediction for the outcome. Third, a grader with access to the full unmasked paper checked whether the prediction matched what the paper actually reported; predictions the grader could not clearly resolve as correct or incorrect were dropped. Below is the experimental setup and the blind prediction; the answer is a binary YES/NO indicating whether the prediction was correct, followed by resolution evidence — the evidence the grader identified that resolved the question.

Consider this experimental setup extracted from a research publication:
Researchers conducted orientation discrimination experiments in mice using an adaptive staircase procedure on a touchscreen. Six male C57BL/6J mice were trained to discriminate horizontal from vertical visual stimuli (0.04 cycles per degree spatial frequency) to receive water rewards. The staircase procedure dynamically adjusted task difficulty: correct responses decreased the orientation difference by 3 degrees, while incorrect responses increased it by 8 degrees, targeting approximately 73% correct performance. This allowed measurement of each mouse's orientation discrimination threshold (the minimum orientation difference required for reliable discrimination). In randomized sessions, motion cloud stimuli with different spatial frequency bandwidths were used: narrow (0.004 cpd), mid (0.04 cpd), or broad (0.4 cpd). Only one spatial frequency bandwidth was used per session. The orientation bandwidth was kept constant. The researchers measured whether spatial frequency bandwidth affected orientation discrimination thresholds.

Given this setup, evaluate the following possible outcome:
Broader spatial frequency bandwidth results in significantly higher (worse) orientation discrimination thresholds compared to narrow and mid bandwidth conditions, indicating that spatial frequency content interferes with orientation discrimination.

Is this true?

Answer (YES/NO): NO